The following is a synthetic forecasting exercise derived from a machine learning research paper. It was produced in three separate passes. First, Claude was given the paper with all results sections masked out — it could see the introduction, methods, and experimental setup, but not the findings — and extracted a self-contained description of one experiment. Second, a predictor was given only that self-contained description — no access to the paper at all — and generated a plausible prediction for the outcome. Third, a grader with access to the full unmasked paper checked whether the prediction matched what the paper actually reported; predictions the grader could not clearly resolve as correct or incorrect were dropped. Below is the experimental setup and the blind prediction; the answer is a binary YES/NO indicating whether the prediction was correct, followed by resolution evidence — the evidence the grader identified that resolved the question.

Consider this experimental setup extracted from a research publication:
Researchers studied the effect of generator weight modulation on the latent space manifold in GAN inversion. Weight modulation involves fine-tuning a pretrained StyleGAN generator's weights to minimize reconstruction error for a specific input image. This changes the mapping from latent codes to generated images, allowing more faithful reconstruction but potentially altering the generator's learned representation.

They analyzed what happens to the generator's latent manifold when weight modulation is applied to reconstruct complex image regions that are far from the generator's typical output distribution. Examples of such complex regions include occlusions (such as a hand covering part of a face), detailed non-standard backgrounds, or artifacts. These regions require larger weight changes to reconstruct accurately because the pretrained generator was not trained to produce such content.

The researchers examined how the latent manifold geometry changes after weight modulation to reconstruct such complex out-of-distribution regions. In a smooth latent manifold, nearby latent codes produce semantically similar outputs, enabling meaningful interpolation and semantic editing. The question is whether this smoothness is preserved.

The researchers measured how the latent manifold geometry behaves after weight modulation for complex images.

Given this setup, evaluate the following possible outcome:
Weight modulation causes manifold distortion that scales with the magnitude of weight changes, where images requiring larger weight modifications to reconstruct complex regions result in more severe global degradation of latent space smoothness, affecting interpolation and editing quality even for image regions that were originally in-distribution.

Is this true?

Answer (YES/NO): NO